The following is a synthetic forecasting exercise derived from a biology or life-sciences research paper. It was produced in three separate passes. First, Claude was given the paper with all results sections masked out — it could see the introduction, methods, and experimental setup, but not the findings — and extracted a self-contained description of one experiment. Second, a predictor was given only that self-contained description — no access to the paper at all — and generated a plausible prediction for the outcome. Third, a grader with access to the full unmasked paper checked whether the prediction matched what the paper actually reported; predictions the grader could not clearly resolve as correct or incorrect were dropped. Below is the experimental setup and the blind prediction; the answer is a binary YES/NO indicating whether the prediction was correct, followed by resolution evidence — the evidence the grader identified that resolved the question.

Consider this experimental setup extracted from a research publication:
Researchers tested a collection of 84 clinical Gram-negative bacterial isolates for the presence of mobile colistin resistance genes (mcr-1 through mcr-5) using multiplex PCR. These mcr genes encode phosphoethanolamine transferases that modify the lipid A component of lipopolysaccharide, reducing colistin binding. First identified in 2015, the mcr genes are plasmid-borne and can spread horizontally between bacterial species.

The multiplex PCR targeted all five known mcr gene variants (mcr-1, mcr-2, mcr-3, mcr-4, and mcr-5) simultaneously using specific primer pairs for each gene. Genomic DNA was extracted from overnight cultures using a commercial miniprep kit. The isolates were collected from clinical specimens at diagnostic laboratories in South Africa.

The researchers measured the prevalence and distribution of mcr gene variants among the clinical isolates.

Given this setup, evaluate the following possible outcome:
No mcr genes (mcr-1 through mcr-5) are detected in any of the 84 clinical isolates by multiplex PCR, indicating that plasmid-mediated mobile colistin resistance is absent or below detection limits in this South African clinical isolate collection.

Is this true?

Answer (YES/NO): NO